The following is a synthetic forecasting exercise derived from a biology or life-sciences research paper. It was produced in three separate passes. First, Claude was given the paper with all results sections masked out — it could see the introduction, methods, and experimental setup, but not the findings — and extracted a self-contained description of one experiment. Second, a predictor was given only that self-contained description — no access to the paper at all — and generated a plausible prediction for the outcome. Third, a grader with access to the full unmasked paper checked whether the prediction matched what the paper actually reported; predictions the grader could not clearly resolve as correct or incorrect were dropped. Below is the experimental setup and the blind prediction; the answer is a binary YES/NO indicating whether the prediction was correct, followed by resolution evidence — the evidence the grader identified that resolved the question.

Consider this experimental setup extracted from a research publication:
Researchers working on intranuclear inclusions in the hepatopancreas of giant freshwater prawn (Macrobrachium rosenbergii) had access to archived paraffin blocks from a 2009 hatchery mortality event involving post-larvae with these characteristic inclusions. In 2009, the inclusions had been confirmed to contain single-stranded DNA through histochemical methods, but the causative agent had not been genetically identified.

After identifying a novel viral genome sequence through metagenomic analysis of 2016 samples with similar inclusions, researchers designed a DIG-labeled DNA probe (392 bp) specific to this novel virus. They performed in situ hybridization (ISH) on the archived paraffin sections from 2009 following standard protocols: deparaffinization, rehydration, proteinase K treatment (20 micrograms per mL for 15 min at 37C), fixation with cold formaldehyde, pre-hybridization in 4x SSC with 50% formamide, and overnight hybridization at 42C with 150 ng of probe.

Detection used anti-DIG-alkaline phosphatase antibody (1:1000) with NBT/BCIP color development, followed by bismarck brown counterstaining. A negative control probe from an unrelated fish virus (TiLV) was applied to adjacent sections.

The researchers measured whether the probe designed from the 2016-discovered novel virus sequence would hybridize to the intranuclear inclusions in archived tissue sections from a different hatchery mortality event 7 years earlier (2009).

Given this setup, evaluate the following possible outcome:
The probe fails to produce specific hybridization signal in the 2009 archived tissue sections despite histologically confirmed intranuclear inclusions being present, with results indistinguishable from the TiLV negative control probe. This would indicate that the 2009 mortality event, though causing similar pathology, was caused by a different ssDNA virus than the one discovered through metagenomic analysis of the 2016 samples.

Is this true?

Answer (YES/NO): NO